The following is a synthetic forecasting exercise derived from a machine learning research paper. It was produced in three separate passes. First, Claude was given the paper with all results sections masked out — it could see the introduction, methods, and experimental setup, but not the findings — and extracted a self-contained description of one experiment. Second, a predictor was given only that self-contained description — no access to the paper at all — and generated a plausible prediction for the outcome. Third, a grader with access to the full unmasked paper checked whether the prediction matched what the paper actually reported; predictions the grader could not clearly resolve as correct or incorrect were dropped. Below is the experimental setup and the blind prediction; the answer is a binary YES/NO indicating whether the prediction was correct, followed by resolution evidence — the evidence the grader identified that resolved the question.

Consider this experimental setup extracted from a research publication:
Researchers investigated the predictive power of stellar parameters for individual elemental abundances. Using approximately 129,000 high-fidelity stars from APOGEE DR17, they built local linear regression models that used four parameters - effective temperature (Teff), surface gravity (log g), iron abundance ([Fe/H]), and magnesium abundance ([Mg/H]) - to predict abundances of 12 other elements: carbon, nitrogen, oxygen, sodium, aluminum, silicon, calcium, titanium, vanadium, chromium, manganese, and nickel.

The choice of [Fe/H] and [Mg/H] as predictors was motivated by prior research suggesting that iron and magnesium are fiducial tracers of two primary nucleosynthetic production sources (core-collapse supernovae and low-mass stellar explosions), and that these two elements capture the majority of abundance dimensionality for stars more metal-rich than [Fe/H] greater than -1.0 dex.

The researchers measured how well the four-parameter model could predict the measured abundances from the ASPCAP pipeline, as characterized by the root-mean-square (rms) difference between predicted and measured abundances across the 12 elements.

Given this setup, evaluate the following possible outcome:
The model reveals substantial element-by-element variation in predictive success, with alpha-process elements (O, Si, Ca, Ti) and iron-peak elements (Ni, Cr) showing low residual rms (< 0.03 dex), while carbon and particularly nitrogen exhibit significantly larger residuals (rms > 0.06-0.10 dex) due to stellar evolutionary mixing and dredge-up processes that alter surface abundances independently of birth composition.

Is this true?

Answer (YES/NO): NO